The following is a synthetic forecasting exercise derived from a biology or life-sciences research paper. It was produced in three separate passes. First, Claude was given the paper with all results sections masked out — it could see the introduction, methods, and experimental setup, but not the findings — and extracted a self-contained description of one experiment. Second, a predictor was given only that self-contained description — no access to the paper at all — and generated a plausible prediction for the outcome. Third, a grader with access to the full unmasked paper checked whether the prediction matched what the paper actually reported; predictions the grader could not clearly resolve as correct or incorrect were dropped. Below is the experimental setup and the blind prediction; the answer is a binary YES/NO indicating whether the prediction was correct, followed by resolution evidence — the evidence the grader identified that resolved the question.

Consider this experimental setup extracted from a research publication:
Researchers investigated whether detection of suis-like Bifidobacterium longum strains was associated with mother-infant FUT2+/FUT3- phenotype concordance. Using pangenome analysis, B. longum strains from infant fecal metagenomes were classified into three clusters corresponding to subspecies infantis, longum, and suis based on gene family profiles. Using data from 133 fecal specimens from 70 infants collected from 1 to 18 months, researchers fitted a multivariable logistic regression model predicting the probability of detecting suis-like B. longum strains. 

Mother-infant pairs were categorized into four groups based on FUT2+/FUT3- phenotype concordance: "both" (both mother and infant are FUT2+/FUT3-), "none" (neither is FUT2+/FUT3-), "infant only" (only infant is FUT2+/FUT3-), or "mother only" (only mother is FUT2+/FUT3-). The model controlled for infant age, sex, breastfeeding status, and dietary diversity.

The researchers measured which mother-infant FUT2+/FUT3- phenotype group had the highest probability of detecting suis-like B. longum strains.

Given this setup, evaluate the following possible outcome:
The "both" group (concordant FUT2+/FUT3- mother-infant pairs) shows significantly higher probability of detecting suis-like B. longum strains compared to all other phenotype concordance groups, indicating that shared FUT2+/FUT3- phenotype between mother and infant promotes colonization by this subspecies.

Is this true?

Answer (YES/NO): NO